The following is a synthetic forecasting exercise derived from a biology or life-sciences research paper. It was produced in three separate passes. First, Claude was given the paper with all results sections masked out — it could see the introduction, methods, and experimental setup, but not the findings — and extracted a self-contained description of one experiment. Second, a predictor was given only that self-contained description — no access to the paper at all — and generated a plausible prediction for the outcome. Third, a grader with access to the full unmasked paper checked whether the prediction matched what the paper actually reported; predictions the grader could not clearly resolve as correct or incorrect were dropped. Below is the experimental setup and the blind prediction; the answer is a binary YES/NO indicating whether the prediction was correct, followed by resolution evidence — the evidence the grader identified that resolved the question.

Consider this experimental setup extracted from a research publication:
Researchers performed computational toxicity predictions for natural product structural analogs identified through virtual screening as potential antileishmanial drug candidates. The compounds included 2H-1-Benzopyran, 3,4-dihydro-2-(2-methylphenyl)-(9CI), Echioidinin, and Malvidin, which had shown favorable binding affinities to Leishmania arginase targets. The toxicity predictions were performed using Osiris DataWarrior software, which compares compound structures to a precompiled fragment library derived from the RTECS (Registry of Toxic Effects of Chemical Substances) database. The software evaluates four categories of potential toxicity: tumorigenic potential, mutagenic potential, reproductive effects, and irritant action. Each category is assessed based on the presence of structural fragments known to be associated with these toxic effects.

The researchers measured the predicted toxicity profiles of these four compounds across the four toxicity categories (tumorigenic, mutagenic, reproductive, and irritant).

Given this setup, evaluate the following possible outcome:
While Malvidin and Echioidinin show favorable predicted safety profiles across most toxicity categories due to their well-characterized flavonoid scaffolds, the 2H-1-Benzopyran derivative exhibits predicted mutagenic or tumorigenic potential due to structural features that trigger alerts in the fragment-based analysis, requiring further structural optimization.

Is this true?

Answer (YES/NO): NO